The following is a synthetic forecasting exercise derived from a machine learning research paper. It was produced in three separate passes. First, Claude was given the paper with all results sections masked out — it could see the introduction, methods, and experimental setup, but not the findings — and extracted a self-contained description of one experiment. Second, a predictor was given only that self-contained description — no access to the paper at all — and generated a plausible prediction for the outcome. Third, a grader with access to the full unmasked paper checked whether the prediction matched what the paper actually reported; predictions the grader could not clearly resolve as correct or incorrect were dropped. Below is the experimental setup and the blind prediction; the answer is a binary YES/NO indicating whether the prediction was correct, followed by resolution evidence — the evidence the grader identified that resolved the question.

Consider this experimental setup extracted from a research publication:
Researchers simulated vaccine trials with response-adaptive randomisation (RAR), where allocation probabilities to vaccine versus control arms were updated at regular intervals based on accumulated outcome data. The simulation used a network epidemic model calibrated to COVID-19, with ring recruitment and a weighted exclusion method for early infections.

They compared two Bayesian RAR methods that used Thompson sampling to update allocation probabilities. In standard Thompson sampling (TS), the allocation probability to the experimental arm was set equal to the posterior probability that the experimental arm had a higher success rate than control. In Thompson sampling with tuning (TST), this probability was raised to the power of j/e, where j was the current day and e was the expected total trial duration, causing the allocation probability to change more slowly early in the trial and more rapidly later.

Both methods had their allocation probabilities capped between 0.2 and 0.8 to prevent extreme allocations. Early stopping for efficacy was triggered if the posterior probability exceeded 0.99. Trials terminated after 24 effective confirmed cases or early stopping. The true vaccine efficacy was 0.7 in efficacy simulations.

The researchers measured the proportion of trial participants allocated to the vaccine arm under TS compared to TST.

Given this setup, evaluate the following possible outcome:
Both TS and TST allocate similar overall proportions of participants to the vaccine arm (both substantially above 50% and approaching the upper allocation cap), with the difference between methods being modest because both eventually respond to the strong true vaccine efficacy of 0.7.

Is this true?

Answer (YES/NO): NO